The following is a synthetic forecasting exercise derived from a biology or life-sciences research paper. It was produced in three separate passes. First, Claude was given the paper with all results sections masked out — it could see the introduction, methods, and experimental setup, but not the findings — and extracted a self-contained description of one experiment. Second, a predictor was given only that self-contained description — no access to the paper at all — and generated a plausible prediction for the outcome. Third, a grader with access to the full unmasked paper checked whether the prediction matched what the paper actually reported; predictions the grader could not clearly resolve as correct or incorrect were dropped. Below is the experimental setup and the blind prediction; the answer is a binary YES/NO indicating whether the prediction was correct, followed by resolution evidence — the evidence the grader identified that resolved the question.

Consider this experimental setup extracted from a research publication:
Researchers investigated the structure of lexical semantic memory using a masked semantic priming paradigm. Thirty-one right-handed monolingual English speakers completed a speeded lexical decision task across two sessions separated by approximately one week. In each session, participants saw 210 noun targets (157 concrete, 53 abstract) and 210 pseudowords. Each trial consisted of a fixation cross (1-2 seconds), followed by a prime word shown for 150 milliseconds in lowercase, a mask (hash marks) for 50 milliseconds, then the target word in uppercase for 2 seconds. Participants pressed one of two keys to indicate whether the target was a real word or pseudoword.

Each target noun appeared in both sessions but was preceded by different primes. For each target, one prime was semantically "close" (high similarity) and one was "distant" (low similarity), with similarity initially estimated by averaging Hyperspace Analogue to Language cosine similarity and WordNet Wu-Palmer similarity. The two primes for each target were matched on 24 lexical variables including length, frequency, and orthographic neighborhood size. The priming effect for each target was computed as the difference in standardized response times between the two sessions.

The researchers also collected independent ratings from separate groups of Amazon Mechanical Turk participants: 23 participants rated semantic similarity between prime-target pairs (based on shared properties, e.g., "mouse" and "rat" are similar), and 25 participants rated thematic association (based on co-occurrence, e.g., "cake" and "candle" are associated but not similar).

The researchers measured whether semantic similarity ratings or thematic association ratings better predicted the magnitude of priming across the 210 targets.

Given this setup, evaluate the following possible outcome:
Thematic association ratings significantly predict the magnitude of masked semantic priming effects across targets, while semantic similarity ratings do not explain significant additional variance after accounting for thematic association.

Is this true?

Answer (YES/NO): NO